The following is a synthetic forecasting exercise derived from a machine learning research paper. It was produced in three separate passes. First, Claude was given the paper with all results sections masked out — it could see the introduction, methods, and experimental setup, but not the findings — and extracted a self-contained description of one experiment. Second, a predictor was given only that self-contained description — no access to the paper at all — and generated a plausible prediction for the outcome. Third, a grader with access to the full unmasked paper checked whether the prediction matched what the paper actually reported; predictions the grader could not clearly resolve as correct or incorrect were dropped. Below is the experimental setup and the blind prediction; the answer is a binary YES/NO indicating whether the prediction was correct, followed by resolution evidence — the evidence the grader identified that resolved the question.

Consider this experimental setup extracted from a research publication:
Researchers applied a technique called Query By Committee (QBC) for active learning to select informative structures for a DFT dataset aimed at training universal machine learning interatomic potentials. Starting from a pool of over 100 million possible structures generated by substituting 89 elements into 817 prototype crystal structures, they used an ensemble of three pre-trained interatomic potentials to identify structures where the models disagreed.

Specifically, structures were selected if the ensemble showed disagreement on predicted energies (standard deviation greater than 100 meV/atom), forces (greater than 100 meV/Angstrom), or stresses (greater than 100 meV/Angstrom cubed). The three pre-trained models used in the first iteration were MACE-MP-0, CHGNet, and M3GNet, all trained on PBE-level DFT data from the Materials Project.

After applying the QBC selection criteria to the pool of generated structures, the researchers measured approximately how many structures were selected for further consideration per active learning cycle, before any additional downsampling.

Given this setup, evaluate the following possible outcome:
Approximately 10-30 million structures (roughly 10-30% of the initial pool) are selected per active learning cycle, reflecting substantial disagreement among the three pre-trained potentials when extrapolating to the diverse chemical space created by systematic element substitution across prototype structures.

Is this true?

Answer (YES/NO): NO